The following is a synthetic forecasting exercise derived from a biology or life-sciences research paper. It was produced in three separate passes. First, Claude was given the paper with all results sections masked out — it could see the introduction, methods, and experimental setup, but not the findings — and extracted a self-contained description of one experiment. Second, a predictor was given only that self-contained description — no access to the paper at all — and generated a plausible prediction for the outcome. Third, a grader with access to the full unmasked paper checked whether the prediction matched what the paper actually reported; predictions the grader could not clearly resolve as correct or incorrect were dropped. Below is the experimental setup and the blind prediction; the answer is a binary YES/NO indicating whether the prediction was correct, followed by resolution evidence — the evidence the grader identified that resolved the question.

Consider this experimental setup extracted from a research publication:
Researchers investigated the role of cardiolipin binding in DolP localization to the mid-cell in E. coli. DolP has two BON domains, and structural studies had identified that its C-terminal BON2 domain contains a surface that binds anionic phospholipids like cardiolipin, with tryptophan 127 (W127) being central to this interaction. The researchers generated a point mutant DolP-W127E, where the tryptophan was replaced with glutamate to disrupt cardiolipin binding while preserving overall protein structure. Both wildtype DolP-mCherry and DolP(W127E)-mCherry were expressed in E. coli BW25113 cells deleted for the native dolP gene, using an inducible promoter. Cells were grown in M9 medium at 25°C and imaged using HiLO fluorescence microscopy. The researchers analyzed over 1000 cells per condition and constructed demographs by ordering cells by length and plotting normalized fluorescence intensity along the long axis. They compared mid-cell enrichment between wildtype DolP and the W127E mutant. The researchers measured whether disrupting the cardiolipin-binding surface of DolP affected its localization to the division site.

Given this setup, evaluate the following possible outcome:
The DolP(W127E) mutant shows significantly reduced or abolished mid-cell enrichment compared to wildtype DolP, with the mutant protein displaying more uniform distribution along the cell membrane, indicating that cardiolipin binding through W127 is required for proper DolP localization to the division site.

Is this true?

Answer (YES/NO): YES